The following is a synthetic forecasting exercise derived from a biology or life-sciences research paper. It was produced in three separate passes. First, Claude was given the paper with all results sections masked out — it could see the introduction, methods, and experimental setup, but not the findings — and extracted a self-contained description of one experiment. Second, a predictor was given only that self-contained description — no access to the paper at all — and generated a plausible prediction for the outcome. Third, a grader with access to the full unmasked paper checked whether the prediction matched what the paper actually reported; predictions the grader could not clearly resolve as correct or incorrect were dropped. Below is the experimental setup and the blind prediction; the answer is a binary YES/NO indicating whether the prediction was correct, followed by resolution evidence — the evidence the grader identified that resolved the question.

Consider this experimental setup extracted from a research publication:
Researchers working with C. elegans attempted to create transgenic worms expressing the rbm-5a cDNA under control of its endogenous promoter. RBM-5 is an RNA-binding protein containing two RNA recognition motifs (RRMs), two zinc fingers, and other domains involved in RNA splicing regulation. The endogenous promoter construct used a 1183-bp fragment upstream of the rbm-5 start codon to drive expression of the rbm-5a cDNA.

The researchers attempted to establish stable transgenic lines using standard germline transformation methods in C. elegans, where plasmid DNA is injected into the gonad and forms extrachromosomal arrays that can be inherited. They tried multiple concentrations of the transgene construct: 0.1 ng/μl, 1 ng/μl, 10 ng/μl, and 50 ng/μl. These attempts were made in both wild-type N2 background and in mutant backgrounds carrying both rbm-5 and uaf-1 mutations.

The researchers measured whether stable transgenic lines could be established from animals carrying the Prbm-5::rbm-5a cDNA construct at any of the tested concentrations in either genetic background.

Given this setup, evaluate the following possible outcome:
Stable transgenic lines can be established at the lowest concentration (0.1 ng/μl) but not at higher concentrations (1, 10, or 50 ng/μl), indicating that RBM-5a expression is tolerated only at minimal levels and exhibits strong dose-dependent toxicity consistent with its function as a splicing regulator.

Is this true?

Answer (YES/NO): NO